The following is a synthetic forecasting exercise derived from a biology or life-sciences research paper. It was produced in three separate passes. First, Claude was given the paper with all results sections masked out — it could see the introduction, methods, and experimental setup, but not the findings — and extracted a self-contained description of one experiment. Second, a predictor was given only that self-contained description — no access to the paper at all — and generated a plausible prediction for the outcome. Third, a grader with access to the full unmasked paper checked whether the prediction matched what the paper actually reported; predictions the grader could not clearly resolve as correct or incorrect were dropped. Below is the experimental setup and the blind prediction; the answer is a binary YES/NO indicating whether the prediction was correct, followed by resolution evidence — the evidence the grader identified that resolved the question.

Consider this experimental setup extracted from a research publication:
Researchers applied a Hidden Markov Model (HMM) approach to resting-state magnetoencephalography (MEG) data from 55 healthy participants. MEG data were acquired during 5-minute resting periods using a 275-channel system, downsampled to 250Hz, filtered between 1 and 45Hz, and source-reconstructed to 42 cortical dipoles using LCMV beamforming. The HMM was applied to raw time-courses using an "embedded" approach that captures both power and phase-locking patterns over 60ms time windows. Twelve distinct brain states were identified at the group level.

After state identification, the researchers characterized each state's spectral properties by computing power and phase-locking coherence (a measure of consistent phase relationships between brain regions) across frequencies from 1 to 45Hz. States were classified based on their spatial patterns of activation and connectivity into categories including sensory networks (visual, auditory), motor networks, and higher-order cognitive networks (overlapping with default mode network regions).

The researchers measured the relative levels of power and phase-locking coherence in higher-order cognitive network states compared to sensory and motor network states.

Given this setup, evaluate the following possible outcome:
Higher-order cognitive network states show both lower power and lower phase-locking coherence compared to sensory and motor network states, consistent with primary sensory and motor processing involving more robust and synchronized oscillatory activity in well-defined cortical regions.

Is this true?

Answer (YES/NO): NO